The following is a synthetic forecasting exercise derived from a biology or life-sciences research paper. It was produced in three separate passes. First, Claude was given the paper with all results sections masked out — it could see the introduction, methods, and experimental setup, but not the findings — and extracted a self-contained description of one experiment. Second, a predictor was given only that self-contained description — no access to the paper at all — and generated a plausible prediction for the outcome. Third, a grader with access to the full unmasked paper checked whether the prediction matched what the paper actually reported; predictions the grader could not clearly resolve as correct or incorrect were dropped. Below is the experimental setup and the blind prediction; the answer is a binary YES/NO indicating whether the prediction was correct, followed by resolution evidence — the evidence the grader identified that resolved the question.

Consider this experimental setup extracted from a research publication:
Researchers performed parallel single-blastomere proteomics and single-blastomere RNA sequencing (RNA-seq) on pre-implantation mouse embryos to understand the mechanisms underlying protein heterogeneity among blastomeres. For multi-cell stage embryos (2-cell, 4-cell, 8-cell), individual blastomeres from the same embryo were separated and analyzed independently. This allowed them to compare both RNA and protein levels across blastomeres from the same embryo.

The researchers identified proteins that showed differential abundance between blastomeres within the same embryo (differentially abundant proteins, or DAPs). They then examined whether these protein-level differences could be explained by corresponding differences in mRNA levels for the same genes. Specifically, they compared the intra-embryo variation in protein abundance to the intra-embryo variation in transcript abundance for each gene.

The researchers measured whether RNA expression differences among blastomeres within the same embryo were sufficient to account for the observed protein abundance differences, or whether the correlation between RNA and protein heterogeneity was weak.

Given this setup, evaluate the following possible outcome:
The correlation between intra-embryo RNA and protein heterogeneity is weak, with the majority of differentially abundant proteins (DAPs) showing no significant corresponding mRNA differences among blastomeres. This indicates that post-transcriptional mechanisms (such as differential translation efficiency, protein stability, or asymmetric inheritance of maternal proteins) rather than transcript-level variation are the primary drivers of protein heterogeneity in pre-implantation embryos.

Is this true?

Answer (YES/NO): YES